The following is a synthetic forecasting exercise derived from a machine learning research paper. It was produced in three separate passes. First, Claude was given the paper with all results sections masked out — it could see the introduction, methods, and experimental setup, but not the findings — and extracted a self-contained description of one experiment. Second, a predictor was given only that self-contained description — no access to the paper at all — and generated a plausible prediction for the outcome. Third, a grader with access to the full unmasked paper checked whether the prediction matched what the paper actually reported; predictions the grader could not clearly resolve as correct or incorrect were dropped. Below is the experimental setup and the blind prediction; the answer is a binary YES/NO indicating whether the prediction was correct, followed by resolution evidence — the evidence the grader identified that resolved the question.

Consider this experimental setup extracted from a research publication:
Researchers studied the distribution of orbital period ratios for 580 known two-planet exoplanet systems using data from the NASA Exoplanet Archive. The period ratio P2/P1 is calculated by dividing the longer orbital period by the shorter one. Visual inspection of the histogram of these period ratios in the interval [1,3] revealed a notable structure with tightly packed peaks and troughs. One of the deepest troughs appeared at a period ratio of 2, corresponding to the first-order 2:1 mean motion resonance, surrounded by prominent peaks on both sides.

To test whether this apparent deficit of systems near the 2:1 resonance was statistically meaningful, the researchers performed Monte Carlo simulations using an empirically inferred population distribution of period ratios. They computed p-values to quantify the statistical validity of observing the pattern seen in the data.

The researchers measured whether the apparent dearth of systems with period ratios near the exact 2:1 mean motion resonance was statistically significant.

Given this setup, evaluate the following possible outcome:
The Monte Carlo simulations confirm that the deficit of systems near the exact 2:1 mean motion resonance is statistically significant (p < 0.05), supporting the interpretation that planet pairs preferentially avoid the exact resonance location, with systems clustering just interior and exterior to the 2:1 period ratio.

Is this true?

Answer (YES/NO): NO